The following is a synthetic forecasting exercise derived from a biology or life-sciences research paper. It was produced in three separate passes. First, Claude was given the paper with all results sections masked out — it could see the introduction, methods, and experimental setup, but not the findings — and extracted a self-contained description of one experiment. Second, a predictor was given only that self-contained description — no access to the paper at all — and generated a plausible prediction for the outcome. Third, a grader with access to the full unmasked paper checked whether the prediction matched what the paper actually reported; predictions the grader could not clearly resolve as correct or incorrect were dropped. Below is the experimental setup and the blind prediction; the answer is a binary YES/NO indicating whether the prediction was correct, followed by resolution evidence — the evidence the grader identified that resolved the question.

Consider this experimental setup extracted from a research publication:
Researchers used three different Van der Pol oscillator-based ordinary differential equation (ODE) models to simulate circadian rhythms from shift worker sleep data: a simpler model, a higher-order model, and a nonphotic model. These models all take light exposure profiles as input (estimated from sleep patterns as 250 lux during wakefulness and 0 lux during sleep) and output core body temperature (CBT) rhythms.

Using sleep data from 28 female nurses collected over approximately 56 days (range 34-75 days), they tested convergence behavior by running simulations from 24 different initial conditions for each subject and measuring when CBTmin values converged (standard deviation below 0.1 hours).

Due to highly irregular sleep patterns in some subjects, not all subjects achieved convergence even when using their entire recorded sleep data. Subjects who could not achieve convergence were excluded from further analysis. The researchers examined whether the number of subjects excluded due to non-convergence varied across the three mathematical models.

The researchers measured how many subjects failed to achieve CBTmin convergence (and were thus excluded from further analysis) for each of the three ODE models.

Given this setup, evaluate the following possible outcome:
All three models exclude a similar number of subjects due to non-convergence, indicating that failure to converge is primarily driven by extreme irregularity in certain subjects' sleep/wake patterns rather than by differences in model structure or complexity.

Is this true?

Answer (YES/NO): YES